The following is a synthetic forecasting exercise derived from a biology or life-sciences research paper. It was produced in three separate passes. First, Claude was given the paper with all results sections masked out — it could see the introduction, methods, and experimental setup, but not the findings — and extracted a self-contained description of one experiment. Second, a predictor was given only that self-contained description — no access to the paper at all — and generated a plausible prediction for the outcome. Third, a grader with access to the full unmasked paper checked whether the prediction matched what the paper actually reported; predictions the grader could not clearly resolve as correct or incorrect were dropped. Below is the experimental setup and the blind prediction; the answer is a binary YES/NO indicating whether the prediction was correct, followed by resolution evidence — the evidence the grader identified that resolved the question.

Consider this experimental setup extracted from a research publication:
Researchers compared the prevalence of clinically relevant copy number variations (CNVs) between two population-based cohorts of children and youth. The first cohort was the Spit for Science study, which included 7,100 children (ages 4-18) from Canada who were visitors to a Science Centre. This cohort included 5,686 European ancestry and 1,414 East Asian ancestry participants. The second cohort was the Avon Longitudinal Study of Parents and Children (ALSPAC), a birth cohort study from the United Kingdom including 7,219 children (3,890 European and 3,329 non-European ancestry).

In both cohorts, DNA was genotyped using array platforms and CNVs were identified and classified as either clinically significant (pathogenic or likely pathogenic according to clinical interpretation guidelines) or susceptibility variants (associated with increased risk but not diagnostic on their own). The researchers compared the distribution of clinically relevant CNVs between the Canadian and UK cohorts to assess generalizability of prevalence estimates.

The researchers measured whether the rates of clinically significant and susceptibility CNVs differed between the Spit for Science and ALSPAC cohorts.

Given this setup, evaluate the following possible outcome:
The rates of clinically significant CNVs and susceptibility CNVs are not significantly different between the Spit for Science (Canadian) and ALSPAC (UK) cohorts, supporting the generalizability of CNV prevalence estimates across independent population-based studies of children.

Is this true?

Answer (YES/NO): YES